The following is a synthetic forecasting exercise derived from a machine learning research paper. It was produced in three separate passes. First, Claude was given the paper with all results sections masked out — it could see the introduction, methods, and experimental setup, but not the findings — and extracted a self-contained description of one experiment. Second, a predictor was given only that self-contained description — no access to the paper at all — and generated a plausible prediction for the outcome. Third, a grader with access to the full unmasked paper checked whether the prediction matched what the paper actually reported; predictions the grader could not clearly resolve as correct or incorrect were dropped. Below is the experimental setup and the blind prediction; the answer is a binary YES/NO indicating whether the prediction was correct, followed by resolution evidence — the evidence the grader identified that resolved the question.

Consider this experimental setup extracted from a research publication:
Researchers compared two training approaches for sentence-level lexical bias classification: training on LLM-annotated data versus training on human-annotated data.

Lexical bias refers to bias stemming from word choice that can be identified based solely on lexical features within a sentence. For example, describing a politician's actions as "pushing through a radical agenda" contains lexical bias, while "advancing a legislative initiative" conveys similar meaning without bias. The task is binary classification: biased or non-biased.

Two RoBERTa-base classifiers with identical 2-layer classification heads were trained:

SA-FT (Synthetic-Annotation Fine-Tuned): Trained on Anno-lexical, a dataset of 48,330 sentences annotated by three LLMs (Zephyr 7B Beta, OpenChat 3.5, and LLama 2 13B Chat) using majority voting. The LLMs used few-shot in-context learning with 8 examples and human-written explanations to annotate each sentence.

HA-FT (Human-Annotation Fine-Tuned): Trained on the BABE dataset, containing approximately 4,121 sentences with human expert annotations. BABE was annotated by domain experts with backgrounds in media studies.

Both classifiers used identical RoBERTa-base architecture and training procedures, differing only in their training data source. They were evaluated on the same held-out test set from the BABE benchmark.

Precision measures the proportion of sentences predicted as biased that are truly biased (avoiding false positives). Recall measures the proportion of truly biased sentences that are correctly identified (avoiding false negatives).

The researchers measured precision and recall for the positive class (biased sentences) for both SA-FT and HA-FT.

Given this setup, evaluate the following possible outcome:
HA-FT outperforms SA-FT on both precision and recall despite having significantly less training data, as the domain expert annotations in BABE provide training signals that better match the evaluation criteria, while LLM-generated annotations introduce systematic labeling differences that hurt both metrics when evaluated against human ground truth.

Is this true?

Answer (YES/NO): NO